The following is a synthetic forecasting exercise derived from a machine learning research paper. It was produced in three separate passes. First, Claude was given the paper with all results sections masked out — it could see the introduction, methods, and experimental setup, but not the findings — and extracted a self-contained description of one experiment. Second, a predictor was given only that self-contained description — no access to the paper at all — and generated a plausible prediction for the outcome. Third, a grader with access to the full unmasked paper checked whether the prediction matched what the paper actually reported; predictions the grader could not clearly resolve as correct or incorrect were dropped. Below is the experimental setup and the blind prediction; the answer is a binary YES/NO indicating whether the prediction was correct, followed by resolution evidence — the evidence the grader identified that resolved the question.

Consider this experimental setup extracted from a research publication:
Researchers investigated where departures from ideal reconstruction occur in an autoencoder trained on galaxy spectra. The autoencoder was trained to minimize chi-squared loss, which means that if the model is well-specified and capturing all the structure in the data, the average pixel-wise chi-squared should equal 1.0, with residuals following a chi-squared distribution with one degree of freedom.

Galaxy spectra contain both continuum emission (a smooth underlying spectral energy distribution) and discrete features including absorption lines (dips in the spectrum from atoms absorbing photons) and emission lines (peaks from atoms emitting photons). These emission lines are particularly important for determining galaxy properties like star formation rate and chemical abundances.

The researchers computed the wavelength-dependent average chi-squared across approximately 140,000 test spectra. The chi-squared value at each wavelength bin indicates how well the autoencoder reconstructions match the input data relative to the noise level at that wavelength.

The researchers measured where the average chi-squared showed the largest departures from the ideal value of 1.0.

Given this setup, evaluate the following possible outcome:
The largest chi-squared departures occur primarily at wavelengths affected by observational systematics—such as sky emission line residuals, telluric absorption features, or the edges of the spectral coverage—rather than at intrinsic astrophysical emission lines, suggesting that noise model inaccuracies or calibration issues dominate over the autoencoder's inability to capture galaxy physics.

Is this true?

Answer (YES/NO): NO